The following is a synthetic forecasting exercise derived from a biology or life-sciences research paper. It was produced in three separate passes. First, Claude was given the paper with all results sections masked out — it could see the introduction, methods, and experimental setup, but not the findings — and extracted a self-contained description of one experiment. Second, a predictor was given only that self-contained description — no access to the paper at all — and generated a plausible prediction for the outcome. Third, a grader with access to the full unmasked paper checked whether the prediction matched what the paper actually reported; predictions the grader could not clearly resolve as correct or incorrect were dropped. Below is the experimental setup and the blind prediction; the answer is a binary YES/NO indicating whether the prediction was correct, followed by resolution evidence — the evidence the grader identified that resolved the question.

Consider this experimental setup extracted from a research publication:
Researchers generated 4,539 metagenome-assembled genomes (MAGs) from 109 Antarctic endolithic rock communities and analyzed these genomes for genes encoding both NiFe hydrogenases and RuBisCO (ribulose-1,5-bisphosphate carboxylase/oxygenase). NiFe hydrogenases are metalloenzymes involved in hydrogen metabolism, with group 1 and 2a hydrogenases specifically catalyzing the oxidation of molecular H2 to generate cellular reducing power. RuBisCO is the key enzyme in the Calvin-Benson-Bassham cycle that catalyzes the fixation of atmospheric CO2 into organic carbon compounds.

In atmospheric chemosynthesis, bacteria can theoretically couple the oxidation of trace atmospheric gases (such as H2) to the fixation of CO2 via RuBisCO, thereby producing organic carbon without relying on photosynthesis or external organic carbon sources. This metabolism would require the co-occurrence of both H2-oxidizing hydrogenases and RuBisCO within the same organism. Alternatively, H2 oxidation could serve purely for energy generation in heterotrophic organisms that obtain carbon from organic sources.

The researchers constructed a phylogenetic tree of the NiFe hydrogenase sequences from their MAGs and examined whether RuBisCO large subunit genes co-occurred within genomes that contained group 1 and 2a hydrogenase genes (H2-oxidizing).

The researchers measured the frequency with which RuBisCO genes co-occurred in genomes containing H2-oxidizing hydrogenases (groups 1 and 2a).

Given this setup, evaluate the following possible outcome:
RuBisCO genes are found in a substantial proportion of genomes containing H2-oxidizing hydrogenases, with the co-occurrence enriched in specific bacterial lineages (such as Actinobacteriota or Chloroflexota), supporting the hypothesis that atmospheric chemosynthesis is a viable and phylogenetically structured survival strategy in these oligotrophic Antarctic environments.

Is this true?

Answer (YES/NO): YES